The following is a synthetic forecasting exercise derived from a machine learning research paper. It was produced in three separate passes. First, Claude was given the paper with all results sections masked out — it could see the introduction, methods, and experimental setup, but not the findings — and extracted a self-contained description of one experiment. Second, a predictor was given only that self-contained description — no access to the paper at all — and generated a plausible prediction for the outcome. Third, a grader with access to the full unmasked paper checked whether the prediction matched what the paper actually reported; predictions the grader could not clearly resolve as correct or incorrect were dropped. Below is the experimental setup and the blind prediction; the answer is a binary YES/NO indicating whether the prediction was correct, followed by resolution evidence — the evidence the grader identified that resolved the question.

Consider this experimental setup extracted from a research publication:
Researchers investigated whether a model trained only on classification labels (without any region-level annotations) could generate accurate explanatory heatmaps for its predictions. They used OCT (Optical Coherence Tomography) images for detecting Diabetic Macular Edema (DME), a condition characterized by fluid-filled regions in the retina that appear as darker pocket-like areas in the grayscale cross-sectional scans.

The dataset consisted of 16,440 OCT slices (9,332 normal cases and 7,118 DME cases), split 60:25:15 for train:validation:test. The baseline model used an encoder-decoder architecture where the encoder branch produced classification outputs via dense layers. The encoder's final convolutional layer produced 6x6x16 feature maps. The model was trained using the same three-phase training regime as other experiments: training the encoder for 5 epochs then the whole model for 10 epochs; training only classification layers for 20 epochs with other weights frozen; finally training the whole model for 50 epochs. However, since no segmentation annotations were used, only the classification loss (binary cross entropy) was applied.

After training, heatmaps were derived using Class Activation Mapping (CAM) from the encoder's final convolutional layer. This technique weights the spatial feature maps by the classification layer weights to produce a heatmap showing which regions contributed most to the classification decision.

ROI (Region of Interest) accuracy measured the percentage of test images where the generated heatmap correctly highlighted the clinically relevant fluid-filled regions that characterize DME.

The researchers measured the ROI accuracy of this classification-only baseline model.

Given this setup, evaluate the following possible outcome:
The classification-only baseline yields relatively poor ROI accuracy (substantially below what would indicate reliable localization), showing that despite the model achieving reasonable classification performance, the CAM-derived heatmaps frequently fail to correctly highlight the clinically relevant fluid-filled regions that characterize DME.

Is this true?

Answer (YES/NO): YES